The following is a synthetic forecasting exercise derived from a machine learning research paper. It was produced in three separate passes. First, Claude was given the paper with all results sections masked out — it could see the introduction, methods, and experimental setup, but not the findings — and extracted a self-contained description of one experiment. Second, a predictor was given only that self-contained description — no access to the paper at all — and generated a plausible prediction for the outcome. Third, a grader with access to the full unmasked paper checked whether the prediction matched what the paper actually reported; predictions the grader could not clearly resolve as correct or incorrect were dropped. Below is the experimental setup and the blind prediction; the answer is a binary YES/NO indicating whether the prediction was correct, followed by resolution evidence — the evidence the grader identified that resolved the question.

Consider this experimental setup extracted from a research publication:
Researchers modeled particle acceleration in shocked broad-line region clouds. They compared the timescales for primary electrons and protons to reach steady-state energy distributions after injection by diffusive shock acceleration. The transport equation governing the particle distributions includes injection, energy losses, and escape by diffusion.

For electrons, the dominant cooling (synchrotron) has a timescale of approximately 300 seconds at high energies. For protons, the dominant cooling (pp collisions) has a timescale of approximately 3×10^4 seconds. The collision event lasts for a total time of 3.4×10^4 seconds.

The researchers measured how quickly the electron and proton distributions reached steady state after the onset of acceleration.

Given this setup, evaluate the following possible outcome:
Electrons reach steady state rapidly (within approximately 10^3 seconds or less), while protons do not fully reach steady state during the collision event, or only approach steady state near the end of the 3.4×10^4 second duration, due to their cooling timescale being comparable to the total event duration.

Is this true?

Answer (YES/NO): NO